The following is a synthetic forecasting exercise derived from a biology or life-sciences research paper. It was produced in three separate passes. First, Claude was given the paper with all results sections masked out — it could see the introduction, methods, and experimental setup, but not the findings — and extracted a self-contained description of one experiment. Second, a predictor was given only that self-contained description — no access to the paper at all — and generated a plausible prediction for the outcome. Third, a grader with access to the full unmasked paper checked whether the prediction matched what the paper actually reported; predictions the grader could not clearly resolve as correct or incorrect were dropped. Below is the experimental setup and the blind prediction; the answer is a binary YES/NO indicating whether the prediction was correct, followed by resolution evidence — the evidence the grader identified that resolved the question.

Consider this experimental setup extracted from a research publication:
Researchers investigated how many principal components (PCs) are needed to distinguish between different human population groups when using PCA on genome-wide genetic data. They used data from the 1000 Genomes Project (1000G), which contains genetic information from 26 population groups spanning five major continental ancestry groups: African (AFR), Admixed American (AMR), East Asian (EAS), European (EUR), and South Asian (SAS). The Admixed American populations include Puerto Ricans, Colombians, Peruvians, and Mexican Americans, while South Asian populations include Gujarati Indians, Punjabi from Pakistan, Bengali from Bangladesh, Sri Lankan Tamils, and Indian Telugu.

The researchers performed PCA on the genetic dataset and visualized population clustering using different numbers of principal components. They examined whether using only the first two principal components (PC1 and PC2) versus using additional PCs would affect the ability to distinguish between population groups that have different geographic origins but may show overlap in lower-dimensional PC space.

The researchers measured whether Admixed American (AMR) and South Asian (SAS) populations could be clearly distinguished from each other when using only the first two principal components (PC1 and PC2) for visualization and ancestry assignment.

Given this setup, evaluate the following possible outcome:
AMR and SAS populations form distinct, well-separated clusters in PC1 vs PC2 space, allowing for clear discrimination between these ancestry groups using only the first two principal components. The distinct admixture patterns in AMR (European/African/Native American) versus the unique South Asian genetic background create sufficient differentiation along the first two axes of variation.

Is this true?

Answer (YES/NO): NO